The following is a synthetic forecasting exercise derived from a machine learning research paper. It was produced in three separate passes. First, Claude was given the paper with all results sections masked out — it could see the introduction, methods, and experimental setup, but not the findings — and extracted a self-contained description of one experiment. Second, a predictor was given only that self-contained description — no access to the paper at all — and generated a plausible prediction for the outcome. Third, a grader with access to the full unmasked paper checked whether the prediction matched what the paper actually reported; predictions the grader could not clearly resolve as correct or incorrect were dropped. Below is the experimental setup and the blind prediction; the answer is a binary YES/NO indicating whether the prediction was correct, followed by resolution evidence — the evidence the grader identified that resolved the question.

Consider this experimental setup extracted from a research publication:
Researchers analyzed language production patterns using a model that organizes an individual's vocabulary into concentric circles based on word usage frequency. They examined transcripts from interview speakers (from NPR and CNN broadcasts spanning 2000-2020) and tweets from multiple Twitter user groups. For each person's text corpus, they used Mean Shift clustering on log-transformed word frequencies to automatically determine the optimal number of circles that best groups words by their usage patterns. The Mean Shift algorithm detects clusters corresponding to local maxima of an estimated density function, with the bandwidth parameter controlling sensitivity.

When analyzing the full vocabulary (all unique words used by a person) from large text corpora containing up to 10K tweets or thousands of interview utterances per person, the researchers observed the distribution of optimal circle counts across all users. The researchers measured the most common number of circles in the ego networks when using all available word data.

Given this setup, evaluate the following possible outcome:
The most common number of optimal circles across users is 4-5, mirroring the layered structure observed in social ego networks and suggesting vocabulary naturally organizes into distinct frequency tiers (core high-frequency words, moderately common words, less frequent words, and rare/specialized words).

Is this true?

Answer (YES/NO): NO